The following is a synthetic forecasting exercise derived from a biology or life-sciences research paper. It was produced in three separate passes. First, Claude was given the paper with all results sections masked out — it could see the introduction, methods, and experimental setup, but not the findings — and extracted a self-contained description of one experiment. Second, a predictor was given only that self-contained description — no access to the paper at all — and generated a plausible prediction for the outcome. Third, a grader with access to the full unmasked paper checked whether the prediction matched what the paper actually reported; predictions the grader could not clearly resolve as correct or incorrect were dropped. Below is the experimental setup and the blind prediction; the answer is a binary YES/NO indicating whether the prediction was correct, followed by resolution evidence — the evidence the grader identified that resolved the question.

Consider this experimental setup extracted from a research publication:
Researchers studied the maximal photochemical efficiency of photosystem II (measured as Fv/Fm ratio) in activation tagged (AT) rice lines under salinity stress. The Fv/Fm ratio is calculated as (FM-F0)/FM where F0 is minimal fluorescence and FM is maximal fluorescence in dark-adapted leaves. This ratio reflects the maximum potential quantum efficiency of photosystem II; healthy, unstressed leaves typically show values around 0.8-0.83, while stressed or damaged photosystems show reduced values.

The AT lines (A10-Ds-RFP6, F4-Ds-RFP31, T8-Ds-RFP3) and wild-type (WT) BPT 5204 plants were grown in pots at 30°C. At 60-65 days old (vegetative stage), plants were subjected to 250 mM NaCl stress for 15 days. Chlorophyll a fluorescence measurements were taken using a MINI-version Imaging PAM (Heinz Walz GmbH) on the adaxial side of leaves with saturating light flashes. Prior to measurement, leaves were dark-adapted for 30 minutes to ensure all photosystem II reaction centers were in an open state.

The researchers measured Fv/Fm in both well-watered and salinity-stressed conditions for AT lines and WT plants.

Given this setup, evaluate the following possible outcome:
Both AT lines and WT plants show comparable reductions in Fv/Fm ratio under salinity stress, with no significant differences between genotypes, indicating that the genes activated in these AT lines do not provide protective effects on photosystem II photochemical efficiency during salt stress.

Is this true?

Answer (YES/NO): NO